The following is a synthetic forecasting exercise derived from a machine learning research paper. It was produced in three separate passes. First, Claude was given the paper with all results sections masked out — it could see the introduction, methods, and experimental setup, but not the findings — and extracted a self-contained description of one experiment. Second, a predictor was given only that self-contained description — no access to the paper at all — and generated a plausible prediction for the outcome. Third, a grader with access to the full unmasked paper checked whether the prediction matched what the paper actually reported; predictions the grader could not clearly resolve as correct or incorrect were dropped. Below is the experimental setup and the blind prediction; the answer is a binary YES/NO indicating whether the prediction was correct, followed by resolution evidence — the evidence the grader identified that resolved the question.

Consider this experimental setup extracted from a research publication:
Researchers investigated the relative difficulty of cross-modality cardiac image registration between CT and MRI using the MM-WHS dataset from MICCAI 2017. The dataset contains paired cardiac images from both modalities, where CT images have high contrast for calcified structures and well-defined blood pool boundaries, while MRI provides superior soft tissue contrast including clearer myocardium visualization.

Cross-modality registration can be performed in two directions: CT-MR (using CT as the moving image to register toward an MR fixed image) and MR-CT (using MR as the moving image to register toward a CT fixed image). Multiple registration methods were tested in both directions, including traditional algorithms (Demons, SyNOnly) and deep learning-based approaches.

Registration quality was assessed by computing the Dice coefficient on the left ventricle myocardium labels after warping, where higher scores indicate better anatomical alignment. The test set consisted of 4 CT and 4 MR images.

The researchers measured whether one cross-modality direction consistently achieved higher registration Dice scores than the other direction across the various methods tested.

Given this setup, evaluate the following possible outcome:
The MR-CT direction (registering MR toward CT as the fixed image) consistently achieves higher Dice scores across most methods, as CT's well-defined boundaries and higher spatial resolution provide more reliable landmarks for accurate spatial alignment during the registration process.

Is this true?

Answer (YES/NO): YES